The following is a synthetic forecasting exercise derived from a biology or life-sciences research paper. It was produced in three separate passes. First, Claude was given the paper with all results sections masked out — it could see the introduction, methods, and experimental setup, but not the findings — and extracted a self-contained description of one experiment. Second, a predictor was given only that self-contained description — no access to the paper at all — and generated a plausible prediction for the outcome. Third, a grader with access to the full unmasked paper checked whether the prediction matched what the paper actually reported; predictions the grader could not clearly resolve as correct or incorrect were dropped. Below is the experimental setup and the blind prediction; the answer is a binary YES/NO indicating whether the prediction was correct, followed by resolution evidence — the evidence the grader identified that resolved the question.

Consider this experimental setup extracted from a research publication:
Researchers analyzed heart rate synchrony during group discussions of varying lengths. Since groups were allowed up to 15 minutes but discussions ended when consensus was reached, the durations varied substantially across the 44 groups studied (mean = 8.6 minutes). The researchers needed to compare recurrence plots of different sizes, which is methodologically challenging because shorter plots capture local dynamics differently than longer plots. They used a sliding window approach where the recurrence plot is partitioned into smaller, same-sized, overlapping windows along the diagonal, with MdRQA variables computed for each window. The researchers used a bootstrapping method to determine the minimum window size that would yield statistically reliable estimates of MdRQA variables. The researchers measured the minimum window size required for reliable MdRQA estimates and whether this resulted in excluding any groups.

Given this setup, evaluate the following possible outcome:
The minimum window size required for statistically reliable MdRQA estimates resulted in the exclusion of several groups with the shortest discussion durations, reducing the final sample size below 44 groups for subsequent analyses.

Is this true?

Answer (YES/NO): NO